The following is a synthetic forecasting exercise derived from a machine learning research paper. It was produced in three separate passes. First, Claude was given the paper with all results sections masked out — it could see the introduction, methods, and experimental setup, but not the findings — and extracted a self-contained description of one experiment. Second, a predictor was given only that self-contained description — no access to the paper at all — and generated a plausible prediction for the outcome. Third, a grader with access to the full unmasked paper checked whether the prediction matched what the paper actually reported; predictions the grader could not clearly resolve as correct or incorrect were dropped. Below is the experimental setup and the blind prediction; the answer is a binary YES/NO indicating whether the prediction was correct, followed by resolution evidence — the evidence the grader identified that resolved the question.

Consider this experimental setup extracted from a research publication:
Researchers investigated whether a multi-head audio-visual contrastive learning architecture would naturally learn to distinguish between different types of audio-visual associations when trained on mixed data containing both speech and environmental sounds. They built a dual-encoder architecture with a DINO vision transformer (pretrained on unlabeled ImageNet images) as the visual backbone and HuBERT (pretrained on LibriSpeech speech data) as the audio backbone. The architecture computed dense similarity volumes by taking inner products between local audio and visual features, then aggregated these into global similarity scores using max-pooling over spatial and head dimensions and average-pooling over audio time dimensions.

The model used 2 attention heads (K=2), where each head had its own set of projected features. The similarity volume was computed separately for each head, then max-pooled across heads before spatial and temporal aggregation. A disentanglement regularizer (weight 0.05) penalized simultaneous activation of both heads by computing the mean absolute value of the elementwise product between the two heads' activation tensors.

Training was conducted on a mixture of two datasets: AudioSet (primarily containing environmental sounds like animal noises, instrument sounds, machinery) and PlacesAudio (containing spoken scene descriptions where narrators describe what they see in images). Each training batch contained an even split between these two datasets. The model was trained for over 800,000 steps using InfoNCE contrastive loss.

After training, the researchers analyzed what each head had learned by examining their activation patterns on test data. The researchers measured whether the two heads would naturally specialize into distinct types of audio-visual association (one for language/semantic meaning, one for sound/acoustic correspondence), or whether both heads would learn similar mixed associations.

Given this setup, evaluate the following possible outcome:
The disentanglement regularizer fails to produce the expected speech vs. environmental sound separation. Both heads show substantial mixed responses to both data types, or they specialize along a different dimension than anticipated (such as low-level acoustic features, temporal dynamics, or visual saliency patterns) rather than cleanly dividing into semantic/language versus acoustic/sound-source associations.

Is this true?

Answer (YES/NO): NO